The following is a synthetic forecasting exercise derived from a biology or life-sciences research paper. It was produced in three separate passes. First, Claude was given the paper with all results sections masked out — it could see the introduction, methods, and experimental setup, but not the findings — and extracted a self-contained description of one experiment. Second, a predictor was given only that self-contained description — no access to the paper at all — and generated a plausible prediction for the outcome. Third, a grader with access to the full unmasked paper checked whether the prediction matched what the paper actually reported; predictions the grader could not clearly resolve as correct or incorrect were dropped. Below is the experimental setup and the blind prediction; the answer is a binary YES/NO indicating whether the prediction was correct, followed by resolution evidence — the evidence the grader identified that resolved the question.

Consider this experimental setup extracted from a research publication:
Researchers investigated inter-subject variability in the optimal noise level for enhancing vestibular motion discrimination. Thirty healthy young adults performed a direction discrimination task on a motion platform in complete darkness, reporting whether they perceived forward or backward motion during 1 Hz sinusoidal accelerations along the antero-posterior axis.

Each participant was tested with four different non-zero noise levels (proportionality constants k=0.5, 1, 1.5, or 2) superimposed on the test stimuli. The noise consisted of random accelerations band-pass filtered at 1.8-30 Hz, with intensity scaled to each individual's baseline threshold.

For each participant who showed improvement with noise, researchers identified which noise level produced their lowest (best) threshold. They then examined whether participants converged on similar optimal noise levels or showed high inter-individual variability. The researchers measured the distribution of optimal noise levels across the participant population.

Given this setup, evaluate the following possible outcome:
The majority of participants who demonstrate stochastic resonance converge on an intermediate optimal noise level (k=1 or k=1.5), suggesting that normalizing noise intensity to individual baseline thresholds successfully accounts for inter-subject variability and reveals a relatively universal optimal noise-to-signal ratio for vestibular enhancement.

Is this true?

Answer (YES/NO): NO